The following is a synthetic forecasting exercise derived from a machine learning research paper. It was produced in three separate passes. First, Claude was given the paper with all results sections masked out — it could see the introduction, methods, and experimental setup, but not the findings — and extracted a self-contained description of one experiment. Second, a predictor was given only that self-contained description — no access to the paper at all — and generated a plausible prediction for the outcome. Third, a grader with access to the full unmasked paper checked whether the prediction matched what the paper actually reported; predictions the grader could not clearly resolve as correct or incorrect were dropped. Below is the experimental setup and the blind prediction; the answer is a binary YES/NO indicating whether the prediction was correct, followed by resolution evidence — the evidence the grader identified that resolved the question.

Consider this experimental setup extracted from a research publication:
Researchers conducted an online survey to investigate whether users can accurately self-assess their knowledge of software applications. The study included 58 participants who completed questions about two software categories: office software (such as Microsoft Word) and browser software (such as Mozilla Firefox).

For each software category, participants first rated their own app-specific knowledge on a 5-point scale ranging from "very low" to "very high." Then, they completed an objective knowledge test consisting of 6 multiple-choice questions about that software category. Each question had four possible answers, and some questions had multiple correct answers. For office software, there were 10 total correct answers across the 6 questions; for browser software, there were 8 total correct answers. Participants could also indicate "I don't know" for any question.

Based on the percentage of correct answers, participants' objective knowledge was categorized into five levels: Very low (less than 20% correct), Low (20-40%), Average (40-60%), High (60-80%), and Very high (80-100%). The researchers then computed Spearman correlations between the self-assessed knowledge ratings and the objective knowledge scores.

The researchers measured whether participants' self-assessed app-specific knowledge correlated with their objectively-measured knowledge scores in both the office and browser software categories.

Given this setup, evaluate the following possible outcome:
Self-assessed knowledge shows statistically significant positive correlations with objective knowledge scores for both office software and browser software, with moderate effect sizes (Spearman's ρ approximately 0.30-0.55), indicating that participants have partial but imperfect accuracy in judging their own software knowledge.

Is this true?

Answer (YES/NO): NO